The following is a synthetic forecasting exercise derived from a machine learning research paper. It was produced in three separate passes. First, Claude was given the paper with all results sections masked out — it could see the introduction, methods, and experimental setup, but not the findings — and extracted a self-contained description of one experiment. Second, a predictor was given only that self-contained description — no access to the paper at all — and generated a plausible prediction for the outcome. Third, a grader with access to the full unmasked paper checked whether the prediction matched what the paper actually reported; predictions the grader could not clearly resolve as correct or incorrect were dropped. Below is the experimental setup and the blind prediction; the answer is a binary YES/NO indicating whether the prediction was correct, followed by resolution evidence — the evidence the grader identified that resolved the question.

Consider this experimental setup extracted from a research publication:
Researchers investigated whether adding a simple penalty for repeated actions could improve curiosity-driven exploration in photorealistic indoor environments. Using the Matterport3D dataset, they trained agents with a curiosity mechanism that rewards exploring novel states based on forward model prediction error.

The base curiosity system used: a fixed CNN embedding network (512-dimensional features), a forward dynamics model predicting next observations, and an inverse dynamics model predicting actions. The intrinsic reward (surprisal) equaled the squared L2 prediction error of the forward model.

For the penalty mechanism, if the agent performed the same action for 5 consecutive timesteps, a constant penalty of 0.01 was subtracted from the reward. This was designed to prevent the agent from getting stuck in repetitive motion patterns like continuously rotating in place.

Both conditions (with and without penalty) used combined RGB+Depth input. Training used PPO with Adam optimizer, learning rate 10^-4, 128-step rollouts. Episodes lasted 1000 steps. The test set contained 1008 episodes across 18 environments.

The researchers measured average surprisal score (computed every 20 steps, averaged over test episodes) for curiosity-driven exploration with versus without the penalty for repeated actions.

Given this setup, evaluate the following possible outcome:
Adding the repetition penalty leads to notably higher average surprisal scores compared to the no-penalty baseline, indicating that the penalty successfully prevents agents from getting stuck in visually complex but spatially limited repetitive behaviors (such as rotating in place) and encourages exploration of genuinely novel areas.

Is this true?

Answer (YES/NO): YES